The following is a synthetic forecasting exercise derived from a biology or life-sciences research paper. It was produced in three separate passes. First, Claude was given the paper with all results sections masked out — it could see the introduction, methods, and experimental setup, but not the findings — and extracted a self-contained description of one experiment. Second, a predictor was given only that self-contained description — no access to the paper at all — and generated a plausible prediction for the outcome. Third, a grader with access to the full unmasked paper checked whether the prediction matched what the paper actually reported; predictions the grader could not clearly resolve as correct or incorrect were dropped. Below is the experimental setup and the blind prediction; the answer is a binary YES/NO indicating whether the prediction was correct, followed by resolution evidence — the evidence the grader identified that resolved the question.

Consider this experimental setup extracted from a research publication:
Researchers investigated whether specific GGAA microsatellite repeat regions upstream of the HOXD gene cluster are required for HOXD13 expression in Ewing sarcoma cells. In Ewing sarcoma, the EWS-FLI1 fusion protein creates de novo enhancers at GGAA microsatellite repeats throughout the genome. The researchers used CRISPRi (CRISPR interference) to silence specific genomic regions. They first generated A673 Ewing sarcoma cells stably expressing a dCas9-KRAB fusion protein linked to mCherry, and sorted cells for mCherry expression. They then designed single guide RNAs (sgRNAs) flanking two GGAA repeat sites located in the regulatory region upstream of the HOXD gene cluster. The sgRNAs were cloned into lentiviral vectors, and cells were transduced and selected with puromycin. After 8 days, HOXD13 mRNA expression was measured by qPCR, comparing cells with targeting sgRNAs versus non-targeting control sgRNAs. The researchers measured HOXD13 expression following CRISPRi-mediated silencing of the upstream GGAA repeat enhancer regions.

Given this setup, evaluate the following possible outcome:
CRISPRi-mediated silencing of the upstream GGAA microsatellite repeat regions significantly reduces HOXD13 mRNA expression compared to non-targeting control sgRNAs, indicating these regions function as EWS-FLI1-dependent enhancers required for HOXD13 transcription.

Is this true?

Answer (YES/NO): YES